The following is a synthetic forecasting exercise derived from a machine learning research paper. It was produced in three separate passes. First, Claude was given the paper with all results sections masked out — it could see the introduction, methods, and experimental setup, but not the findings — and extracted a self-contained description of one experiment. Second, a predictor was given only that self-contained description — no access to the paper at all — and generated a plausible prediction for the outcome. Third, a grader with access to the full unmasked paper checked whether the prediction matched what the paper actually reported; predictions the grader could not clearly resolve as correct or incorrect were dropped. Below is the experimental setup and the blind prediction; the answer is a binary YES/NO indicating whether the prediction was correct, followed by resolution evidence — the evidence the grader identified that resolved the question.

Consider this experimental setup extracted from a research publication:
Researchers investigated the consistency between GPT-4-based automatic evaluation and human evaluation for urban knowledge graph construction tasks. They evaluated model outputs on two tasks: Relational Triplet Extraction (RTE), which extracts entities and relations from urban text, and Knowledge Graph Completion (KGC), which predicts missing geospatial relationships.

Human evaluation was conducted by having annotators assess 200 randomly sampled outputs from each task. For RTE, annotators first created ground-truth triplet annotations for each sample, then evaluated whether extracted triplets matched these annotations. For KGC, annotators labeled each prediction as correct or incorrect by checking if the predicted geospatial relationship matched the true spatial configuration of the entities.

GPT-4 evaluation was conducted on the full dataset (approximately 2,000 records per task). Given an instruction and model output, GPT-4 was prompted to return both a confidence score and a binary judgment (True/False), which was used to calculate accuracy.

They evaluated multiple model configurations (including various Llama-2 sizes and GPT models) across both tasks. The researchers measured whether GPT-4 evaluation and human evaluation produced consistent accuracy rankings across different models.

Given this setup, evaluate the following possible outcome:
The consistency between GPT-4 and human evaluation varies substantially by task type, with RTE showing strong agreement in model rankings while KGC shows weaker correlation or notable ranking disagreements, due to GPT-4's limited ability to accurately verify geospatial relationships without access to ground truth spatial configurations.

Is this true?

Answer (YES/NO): NO